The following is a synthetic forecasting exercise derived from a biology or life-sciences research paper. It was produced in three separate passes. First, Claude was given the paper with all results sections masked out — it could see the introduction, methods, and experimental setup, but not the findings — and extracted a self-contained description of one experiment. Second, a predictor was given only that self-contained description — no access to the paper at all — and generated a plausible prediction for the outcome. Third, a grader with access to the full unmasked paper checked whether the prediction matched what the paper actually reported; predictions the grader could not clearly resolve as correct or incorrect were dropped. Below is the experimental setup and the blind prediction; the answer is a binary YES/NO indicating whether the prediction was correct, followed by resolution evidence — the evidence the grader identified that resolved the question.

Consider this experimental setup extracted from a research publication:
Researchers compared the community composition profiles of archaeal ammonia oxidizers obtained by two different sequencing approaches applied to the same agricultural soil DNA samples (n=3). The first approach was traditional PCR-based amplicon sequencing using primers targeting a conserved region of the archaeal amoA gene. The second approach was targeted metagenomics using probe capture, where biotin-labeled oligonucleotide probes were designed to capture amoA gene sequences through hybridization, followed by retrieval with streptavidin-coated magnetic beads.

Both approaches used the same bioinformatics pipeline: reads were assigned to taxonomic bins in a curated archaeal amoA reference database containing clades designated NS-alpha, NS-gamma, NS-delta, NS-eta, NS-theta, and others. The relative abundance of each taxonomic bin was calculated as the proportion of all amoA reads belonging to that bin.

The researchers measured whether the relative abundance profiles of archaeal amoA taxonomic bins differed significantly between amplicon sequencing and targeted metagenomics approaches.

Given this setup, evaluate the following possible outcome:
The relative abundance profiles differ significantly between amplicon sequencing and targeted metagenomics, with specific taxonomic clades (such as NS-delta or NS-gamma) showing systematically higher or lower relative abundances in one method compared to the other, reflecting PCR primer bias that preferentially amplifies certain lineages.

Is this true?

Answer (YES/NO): YES